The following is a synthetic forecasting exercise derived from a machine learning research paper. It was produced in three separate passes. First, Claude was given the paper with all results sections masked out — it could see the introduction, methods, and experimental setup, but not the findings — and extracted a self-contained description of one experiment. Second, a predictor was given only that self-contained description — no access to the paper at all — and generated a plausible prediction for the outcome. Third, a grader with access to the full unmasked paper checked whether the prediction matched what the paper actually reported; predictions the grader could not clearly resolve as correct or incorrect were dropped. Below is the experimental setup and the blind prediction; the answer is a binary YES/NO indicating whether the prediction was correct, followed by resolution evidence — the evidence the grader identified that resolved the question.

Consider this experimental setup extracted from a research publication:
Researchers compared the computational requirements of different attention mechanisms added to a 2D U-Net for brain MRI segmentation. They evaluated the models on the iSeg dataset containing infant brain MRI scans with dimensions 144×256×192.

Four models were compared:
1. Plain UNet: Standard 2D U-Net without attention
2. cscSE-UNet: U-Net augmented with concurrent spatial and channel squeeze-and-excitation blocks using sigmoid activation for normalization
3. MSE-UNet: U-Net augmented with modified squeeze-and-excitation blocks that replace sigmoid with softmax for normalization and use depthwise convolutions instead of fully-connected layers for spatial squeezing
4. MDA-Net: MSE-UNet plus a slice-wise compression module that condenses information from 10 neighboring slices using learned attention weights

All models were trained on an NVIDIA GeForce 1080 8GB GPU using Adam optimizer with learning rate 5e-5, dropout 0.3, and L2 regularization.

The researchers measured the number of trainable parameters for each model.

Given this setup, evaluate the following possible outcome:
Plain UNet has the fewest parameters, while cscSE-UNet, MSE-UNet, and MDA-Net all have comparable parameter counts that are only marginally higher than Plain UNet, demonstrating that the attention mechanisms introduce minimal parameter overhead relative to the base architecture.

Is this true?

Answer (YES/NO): YES